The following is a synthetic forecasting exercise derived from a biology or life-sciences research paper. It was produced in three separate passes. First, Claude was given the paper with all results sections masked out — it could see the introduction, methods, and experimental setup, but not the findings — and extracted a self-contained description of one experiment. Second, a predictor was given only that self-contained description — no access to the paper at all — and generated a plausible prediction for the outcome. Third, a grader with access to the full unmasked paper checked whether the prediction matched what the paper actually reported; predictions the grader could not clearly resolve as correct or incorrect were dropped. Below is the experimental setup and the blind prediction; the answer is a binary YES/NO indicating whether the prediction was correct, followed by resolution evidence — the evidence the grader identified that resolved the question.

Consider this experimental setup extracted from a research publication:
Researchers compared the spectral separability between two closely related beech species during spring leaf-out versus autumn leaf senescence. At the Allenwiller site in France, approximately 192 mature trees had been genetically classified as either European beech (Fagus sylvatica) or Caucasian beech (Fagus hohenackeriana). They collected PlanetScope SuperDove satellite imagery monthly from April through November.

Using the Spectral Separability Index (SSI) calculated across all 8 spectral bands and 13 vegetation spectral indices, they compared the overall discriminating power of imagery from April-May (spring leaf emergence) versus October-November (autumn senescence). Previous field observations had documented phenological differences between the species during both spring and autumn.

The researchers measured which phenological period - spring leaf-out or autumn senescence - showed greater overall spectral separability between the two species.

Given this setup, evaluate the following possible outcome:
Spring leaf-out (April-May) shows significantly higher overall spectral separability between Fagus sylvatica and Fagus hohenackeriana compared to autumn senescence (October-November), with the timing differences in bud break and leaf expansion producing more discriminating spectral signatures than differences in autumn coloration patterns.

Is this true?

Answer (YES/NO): NO